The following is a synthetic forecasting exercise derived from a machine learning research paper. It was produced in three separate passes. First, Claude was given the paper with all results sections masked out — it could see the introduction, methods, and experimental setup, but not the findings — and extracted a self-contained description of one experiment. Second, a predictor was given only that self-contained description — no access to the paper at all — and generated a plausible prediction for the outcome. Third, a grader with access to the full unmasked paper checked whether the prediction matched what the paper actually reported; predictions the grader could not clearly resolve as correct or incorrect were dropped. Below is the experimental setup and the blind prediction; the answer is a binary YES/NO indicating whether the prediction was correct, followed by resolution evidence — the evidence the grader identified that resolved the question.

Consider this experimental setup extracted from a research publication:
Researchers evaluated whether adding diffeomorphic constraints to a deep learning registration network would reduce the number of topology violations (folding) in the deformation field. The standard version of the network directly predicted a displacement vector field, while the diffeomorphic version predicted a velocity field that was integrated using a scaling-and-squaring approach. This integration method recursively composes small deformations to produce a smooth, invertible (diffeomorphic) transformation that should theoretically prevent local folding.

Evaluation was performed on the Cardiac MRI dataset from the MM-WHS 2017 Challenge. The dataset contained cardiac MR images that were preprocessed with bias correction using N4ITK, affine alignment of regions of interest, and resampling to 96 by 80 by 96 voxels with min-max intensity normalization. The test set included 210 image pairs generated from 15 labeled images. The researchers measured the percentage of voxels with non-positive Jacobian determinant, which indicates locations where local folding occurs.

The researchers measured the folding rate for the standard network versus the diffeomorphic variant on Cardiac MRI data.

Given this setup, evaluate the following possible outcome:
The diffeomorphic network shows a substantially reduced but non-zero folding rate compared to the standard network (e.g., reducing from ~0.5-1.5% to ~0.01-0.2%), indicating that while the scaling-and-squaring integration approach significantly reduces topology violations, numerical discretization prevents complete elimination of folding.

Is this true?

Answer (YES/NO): NO